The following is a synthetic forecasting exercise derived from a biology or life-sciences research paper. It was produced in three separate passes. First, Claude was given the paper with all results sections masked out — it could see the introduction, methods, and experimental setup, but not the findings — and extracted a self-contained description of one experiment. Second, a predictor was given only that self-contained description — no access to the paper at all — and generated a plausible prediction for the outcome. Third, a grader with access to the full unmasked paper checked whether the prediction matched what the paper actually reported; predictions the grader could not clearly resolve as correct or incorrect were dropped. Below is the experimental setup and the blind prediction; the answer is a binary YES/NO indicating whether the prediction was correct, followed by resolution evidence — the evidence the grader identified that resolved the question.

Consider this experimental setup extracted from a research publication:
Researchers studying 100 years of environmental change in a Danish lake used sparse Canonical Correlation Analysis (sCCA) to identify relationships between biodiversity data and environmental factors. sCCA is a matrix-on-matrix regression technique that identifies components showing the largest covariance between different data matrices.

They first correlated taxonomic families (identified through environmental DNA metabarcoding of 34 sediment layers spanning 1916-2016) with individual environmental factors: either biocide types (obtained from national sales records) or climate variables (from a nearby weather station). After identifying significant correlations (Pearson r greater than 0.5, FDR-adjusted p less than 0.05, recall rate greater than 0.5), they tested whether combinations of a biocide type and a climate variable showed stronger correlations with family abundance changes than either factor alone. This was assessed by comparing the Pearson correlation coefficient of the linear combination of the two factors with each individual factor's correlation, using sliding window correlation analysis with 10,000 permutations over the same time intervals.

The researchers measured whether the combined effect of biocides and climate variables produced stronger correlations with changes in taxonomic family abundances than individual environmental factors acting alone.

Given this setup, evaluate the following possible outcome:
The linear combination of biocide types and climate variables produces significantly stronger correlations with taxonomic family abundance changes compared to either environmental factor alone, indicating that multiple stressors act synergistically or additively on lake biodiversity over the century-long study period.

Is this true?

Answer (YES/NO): YES